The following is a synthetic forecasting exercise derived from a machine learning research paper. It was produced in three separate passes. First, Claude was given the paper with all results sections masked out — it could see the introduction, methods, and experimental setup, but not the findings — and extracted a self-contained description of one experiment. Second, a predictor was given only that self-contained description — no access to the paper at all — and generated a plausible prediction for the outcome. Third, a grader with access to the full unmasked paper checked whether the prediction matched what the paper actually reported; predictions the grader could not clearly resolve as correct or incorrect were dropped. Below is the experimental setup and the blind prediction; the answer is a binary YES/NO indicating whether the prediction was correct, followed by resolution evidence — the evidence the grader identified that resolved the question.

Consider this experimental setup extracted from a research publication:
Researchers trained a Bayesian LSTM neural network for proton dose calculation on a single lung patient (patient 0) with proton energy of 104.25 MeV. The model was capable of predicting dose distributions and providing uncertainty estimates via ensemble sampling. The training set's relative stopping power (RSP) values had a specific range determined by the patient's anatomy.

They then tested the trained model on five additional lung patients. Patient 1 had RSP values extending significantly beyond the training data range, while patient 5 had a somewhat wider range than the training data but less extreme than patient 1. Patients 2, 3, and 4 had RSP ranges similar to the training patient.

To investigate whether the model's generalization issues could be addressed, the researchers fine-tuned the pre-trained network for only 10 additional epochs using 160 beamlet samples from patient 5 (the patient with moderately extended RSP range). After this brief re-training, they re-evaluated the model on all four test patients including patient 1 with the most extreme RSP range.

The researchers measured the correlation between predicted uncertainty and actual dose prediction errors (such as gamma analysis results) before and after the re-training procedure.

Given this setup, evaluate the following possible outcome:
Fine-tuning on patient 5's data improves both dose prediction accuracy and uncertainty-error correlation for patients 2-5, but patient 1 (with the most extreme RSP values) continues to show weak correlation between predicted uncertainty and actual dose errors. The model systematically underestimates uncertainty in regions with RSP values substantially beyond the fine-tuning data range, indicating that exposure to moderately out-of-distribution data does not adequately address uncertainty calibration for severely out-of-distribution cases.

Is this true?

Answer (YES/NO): NO